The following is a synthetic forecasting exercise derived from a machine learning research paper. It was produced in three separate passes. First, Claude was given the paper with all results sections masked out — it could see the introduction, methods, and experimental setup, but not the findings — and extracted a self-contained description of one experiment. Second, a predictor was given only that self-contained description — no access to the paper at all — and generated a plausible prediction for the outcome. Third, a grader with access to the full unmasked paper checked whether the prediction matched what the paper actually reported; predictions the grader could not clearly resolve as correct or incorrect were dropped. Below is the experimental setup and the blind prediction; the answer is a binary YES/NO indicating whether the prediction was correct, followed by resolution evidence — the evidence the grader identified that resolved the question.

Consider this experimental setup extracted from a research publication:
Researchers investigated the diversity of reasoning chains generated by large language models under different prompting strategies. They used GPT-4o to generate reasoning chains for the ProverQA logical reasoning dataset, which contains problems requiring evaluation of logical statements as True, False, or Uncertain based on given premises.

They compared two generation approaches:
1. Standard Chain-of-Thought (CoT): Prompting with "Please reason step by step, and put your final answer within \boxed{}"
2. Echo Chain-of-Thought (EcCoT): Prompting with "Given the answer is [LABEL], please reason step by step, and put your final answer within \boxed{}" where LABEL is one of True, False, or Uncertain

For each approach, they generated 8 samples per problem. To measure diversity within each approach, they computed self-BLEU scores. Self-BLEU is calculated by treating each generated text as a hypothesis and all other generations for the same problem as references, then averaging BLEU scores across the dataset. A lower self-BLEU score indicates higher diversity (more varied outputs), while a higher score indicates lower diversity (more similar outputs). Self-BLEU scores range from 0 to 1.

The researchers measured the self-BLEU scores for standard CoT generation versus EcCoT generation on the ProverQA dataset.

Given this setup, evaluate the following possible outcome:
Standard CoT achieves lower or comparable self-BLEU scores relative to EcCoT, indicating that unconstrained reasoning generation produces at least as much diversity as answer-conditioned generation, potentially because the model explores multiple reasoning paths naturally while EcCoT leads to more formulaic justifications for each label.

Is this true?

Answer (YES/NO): NO